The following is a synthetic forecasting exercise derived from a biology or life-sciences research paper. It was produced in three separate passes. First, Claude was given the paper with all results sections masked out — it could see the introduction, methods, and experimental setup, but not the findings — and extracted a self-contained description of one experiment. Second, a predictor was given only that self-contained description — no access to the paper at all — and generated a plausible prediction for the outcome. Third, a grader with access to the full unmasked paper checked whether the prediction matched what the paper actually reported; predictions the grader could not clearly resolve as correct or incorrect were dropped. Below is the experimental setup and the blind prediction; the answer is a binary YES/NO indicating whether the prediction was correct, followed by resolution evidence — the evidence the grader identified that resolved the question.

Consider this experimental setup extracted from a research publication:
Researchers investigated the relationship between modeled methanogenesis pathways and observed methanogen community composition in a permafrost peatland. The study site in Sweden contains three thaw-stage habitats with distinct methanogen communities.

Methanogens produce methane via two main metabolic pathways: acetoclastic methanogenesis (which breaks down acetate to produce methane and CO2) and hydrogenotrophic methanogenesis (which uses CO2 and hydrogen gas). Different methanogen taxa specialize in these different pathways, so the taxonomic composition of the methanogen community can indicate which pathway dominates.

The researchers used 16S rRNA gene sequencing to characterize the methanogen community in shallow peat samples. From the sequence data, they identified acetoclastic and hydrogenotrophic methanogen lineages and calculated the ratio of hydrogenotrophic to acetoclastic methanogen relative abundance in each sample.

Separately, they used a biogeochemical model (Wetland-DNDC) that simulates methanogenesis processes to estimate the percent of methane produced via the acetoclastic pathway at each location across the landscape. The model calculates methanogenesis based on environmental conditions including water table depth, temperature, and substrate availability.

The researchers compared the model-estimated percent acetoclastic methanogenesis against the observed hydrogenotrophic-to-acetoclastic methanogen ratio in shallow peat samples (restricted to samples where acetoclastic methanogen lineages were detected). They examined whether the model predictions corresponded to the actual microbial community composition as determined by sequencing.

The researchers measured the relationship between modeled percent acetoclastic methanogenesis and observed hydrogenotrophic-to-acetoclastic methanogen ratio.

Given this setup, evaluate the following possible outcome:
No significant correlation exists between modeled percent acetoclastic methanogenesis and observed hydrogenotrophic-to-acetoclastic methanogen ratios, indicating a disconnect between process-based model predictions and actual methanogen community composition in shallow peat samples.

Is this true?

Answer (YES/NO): NO